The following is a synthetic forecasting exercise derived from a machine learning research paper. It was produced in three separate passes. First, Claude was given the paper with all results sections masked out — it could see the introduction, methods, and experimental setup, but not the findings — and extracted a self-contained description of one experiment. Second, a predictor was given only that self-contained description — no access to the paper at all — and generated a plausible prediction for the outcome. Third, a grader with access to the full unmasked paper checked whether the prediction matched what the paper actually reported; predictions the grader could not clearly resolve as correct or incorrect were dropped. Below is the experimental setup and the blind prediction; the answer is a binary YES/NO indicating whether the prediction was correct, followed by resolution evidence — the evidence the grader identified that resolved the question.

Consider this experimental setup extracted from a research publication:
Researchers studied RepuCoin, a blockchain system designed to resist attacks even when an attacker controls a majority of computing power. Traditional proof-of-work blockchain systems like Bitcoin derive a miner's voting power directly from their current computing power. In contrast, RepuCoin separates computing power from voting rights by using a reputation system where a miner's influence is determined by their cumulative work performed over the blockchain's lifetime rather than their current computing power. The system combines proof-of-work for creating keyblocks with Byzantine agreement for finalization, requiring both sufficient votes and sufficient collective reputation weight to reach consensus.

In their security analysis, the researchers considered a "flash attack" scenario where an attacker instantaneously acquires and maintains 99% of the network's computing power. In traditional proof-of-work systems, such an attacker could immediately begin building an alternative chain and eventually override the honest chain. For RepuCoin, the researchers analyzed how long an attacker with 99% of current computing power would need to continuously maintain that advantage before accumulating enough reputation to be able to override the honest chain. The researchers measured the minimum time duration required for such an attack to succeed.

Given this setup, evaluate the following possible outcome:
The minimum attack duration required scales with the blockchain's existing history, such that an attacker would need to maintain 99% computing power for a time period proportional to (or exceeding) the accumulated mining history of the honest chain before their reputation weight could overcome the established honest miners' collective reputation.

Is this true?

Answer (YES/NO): NO